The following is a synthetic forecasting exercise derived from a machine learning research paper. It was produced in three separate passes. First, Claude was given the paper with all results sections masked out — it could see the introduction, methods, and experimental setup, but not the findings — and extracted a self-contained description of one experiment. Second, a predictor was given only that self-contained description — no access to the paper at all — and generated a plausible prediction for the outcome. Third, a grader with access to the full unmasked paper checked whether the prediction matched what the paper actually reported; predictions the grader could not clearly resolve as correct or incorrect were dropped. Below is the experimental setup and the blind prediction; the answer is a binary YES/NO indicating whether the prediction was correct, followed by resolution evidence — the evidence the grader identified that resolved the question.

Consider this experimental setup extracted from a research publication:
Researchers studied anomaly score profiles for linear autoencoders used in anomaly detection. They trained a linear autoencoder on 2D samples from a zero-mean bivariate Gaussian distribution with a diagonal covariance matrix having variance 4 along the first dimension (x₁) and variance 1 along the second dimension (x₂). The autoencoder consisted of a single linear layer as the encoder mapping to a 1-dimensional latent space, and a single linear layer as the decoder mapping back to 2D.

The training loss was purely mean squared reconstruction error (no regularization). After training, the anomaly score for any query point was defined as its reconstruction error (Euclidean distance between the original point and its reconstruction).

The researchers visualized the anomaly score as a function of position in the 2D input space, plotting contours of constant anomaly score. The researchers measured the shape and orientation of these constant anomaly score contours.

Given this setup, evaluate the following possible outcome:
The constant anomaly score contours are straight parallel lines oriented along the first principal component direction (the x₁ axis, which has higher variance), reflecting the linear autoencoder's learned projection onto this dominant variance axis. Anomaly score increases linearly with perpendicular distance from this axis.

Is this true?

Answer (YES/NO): YES